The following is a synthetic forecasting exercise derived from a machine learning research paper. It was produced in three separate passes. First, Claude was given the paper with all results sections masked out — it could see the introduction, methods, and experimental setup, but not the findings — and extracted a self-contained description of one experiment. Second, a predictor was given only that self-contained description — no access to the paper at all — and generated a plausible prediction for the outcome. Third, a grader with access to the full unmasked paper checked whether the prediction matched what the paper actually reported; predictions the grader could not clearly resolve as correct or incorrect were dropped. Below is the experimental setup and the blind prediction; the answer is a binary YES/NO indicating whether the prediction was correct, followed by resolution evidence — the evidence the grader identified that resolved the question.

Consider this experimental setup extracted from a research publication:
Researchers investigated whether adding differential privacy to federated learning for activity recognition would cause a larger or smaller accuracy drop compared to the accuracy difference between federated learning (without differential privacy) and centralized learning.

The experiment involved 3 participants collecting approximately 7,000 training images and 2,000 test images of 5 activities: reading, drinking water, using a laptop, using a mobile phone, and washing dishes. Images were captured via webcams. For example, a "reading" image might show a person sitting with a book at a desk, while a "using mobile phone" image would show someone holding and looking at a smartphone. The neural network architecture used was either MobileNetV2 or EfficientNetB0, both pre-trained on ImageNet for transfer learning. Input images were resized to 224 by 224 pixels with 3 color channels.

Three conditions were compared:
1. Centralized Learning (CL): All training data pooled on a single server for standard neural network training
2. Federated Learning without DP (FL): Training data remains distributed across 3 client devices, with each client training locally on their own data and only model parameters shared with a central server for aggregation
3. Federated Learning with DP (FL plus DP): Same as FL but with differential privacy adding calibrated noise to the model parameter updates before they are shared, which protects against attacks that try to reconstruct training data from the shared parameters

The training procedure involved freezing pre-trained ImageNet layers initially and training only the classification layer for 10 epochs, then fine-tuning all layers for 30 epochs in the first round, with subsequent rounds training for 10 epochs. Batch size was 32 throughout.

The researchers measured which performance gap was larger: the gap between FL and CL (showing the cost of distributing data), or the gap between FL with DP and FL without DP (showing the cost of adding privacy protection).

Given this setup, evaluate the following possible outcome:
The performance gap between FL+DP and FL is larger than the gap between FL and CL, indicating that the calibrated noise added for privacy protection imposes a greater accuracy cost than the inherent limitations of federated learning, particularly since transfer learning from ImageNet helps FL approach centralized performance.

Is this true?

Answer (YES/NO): YES